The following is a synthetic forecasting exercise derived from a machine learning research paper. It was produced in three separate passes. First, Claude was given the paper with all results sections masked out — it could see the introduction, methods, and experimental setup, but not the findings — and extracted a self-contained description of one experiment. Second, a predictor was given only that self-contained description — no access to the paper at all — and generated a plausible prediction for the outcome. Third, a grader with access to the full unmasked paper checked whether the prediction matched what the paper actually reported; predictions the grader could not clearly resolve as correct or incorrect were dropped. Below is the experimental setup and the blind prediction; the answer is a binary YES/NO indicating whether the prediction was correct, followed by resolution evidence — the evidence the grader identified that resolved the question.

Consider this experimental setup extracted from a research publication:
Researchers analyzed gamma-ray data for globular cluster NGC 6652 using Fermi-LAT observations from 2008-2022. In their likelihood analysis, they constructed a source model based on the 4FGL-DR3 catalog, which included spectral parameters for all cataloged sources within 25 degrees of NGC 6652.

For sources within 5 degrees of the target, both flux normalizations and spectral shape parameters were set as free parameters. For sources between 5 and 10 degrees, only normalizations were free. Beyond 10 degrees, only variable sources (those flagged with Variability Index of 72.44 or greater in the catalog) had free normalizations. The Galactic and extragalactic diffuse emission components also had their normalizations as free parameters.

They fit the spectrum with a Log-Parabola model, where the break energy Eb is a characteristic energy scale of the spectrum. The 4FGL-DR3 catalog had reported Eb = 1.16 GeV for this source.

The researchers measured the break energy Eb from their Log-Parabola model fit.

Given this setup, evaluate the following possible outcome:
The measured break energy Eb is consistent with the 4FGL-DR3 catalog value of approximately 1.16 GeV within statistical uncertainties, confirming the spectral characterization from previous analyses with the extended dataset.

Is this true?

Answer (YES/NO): YES